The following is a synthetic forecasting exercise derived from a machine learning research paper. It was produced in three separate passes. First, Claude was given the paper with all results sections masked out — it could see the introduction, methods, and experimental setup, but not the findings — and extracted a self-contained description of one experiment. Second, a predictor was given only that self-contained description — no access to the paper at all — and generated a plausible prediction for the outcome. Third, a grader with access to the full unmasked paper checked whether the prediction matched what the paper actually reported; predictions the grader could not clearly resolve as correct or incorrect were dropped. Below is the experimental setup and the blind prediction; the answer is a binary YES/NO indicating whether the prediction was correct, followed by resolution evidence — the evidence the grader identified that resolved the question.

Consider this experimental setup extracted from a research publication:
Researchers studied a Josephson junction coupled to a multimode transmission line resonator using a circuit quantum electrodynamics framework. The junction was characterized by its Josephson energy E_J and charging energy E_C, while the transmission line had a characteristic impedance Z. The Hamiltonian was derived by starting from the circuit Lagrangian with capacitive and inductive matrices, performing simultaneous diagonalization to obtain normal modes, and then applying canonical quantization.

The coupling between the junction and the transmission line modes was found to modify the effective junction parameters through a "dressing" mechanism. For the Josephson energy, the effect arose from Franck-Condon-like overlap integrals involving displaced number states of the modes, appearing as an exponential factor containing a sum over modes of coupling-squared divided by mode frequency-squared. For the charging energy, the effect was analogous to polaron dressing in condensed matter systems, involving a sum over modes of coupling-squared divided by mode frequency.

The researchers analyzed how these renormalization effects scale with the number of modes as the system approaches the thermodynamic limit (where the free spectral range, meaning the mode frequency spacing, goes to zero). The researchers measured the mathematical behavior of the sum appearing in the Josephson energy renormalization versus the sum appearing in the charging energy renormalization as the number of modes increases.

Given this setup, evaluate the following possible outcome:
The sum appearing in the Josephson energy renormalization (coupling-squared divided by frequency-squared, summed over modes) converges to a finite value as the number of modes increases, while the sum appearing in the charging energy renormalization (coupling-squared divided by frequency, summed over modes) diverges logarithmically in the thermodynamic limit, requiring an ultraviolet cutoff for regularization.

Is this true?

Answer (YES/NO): NO